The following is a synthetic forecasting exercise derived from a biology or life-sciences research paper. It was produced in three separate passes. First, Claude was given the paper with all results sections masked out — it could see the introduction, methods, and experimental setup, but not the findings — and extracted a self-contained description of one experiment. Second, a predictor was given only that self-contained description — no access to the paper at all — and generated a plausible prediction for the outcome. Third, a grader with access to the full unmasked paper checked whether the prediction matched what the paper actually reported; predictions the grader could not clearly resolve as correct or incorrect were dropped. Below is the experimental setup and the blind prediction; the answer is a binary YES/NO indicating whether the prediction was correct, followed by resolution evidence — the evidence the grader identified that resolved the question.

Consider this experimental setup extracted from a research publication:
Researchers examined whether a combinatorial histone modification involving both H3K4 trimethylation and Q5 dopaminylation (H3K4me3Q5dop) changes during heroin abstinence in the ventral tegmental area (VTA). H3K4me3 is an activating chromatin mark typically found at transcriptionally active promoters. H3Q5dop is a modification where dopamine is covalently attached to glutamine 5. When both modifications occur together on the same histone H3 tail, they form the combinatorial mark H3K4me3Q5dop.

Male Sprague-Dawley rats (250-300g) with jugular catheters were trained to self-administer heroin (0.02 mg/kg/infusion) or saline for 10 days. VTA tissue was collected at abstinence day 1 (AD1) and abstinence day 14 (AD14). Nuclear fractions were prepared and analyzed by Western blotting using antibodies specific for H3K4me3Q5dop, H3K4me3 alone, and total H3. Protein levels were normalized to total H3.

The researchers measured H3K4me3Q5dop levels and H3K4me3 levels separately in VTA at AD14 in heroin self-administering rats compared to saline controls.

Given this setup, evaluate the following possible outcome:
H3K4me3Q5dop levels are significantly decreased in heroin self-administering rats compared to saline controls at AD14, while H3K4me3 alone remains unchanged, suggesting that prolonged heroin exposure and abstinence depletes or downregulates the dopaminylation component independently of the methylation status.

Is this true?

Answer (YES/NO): NO